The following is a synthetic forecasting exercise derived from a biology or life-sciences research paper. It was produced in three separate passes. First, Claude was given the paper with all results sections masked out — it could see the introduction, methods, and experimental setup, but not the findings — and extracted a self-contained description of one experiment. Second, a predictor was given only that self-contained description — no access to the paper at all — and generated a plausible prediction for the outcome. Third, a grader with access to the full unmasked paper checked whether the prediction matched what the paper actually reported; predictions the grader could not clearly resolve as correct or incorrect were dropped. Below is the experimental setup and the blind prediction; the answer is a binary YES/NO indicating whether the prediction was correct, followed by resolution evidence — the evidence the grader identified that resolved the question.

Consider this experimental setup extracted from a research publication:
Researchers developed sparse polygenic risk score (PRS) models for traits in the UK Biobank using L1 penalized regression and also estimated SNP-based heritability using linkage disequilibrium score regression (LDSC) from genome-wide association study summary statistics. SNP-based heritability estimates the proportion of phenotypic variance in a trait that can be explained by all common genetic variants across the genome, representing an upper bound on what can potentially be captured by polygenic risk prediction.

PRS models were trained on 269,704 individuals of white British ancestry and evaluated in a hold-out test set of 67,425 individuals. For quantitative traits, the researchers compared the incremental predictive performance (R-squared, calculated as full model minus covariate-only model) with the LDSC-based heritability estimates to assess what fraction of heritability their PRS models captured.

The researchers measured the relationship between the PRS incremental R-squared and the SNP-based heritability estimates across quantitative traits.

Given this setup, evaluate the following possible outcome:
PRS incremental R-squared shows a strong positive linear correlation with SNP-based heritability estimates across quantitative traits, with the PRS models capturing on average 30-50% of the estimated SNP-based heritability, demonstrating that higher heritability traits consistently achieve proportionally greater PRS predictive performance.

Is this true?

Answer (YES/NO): NO